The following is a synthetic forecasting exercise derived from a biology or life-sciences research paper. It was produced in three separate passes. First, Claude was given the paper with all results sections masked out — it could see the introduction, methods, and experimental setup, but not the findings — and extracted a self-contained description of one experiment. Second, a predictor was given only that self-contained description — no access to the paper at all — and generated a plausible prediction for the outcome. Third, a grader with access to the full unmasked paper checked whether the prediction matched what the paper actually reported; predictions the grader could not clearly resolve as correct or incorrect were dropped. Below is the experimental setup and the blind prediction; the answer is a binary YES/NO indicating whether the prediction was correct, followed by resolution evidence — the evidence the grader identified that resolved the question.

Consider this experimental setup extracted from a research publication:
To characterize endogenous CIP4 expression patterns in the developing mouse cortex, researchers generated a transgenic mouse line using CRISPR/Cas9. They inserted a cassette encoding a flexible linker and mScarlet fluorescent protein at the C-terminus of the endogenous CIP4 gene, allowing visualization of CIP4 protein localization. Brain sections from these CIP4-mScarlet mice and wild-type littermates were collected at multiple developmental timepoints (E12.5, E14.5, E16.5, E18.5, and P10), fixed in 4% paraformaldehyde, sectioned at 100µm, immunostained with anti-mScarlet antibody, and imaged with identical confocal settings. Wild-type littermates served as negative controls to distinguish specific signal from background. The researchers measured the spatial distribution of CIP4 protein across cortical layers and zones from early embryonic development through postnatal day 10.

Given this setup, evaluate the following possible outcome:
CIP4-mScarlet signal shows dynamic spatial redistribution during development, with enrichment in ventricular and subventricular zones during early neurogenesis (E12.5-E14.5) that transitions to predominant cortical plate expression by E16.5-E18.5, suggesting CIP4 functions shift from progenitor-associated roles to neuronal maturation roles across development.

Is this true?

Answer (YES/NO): NO